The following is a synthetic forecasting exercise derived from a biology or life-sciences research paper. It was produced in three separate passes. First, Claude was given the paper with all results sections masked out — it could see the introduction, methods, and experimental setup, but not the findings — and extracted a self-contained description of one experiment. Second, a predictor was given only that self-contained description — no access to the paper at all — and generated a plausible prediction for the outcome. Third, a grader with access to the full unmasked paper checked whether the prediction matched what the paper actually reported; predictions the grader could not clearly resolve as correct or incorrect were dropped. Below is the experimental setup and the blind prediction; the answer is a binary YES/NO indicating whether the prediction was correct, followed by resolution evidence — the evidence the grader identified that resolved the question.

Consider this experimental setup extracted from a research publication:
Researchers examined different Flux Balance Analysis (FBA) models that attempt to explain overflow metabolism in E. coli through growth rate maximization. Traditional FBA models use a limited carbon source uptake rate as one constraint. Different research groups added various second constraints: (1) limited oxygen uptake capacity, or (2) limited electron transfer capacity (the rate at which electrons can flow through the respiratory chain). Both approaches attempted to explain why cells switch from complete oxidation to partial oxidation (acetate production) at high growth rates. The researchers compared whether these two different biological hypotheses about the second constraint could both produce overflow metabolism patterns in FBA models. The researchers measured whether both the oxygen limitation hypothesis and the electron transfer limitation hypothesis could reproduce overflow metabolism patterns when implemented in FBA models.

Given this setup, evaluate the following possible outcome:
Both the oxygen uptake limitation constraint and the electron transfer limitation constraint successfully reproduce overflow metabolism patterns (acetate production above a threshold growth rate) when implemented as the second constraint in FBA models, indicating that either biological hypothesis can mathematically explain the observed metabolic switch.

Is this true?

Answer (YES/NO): YES